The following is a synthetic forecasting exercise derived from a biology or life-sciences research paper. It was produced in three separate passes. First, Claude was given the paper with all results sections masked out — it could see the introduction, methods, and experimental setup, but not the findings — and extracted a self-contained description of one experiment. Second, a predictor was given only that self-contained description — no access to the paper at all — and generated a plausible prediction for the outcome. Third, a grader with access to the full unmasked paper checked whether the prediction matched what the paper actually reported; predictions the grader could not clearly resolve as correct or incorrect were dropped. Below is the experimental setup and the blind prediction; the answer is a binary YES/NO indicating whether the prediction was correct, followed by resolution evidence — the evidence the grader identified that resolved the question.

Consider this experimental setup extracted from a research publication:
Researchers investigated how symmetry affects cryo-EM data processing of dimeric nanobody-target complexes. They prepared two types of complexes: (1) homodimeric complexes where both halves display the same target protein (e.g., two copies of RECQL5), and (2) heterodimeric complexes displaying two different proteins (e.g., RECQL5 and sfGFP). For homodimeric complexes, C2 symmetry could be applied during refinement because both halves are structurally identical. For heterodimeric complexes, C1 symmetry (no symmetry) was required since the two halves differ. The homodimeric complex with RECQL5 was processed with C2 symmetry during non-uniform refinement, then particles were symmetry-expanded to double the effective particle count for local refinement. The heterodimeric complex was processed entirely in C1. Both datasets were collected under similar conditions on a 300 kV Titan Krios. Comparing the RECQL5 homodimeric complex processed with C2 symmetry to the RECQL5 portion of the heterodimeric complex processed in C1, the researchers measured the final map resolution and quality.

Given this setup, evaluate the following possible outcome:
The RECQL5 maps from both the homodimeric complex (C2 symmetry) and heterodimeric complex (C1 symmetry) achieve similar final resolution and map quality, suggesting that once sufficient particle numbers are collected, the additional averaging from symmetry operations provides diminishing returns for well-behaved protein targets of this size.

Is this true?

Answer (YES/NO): NO